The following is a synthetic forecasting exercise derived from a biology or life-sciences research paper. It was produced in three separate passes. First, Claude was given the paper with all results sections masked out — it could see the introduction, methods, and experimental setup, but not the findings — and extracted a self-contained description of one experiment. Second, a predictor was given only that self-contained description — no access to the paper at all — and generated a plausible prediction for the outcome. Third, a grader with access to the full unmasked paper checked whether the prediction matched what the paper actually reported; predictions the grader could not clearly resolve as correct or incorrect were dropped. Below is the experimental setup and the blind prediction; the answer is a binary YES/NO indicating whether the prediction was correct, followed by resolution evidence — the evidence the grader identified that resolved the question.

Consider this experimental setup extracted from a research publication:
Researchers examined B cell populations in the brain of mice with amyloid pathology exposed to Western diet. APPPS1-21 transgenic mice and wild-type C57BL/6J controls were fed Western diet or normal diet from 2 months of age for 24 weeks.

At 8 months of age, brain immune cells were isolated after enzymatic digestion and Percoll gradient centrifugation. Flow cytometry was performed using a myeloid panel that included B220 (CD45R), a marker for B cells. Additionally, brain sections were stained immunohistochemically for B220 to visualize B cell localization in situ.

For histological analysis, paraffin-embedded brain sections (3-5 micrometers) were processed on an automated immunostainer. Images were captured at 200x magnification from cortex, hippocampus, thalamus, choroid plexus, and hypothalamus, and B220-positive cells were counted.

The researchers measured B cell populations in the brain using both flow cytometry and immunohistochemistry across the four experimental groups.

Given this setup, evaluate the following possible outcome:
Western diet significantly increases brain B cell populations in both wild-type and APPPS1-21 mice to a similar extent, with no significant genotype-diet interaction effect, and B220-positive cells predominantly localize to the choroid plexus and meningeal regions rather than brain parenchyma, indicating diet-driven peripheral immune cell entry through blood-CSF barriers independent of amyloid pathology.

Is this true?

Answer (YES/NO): NO